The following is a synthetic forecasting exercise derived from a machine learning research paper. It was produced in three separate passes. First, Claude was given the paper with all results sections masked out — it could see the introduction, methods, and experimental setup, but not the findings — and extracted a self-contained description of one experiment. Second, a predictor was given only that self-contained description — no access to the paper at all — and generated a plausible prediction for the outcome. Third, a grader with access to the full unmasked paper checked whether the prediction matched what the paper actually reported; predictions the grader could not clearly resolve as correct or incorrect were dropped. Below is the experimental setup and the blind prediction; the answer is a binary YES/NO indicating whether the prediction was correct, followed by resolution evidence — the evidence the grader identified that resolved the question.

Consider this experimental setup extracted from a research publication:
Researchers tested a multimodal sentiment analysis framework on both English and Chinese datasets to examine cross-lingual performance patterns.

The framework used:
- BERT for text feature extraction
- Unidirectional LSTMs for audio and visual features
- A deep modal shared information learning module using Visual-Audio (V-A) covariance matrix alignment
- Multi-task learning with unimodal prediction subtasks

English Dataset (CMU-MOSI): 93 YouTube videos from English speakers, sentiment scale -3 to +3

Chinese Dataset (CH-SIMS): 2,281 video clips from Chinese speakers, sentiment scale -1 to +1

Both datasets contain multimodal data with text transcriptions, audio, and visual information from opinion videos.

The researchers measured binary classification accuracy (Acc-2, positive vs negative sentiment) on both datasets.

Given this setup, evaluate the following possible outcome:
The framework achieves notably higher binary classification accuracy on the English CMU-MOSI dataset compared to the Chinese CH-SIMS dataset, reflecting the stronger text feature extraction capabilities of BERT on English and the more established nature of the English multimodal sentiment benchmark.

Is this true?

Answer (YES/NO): NO